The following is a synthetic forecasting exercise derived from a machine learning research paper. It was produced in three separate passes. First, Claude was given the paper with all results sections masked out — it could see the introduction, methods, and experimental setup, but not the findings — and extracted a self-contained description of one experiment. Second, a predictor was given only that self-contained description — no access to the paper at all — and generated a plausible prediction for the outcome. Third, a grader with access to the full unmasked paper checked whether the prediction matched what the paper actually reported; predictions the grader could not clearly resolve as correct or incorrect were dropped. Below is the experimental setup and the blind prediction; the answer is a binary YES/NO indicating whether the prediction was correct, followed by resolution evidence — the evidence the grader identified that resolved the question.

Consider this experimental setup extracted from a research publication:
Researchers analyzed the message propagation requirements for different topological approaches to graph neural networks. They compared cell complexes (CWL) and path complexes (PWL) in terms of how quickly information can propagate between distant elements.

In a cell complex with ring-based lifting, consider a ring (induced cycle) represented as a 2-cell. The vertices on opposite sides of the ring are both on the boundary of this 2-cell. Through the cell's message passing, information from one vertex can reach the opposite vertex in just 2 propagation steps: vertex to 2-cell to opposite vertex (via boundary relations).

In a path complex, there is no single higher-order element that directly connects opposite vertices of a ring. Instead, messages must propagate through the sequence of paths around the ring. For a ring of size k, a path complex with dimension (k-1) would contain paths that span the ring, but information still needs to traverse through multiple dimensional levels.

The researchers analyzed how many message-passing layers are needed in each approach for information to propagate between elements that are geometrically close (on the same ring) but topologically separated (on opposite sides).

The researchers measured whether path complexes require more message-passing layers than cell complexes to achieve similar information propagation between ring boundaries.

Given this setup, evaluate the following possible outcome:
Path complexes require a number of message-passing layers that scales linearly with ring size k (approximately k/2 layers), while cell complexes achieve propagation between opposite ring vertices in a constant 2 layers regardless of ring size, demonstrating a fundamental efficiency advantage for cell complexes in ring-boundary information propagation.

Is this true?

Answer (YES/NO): NO